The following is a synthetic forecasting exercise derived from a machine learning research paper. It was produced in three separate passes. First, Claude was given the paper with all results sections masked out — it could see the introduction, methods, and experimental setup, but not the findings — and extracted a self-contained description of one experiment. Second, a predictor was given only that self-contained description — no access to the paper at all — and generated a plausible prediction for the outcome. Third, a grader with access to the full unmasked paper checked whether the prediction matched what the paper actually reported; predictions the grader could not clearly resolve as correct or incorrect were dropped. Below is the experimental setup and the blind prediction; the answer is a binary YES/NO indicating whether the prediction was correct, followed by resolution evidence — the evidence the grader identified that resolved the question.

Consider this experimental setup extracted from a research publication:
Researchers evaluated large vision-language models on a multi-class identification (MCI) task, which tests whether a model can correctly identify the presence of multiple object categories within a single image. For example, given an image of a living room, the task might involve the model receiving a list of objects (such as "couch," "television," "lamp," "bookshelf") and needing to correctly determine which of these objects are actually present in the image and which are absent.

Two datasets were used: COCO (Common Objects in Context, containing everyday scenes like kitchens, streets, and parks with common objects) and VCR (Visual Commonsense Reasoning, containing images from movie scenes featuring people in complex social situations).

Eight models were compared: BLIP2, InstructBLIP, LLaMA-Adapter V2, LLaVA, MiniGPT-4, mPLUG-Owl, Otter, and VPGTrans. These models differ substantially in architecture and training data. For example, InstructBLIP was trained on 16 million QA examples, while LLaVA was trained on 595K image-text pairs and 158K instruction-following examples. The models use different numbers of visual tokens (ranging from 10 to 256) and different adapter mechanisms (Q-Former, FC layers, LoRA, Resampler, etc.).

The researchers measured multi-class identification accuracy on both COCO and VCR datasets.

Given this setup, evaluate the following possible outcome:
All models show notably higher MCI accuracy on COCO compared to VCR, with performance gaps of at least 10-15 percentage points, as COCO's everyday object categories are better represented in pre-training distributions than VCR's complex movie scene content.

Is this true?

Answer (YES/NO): NO